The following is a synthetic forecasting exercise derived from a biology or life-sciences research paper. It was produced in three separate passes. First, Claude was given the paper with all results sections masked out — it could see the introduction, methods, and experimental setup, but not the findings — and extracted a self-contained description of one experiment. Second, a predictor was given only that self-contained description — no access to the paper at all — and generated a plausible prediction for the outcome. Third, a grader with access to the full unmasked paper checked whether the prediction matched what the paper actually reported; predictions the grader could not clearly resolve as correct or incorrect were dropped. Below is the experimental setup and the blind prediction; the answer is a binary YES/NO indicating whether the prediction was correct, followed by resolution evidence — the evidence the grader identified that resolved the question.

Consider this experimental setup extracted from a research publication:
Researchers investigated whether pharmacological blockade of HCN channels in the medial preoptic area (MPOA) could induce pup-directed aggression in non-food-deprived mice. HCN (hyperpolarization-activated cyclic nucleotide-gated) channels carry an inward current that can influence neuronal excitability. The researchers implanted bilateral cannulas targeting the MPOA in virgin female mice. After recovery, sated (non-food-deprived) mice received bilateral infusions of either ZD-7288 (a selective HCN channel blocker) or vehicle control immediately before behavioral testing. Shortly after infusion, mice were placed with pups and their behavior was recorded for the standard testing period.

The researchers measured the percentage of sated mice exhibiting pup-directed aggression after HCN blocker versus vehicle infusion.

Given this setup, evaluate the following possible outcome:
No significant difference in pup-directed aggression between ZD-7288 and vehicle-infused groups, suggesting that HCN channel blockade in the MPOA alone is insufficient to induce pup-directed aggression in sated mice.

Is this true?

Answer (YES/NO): NO